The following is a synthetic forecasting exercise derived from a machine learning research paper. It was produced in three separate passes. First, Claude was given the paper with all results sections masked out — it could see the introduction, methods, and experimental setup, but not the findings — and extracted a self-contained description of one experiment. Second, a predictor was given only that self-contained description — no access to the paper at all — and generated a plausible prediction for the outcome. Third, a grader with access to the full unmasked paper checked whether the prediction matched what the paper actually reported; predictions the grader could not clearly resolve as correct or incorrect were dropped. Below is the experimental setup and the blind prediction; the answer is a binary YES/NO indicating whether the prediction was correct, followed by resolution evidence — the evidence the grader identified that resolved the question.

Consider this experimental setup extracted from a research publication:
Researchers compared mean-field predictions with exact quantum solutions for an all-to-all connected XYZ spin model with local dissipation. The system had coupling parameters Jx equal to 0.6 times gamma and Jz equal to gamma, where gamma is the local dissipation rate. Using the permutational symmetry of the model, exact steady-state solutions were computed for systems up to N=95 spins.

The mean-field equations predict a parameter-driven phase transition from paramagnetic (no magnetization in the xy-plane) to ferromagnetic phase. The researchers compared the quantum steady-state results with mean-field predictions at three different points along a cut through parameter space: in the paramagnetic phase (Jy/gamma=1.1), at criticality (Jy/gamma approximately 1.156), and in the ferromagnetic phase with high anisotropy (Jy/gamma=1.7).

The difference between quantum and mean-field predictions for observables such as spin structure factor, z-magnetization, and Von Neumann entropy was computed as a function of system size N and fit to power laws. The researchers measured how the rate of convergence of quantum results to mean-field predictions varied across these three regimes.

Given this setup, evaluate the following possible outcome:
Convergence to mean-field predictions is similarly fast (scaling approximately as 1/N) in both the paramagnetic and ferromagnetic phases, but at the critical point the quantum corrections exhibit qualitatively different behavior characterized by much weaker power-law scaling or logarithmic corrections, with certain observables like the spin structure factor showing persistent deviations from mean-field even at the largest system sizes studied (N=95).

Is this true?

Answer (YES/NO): NO